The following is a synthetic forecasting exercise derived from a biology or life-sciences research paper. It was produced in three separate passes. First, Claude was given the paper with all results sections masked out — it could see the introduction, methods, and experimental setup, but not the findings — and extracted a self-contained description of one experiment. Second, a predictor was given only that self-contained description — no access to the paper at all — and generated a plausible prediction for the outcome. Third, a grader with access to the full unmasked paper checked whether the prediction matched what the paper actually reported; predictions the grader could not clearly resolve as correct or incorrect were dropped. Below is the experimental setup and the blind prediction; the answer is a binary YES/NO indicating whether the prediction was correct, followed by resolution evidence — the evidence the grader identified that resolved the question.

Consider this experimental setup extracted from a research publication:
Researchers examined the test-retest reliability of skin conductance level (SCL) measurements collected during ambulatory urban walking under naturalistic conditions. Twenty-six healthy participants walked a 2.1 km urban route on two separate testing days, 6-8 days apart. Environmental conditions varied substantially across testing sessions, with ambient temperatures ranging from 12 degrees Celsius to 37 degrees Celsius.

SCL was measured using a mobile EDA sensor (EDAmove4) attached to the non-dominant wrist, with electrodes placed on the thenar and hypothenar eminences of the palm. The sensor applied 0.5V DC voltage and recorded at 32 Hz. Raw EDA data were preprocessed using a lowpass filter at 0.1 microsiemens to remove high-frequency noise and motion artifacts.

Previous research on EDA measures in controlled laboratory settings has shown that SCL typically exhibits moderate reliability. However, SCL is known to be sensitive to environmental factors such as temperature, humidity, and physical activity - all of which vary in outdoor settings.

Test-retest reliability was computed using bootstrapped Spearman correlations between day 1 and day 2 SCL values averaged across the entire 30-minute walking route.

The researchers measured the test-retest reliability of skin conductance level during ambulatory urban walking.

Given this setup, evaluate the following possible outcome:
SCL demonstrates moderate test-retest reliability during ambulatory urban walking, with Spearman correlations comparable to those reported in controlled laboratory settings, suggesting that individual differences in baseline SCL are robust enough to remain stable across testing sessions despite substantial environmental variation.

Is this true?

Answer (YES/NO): NO